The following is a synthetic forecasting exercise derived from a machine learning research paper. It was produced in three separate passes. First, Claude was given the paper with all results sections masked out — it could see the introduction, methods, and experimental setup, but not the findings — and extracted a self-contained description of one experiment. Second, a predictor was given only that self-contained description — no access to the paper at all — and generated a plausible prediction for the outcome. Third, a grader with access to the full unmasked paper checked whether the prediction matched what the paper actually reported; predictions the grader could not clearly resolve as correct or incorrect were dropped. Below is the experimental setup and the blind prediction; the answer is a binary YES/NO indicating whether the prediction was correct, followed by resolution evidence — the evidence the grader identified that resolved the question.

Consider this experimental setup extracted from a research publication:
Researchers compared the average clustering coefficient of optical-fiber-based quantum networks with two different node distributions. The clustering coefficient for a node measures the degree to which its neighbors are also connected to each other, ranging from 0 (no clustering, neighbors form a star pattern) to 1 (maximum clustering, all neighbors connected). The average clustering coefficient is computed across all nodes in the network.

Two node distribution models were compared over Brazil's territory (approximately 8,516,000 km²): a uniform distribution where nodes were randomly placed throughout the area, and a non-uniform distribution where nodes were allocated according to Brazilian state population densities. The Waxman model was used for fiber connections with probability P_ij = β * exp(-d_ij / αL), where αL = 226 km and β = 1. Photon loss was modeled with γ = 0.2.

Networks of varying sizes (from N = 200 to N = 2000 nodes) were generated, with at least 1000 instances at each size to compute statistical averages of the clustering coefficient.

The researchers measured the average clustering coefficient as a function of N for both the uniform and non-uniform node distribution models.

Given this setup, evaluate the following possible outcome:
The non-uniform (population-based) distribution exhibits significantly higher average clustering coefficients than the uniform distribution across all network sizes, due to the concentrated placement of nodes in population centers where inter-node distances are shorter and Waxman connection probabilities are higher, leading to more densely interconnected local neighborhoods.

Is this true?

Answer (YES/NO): NO